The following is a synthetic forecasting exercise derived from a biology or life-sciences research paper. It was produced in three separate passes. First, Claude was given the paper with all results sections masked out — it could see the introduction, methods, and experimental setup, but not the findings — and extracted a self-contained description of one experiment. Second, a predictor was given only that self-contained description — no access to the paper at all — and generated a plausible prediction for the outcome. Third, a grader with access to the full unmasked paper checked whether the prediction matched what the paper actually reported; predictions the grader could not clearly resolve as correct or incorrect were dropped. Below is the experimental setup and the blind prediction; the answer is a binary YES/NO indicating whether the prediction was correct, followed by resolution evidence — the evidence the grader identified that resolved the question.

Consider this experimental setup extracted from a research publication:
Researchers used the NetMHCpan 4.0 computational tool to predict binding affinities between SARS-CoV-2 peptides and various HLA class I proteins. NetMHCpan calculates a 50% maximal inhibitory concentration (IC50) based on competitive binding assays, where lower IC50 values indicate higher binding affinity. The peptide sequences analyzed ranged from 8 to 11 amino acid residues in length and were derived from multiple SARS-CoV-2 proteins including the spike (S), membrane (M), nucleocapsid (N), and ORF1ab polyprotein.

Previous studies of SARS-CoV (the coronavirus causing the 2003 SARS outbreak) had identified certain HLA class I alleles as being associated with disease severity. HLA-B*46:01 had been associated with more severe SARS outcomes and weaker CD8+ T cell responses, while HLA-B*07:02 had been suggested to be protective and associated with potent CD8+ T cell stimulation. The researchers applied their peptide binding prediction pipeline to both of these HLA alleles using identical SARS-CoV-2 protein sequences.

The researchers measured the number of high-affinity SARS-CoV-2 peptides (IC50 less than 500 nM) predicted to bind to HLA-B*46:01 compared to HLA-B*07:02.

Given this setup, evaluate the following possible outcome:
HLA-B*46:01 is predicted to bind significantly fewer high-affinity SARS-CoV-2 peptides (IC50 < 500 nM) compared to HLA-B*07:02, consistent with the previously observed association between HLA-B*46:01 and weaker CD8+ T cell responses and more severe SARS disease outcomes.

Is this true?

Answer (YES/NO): YES